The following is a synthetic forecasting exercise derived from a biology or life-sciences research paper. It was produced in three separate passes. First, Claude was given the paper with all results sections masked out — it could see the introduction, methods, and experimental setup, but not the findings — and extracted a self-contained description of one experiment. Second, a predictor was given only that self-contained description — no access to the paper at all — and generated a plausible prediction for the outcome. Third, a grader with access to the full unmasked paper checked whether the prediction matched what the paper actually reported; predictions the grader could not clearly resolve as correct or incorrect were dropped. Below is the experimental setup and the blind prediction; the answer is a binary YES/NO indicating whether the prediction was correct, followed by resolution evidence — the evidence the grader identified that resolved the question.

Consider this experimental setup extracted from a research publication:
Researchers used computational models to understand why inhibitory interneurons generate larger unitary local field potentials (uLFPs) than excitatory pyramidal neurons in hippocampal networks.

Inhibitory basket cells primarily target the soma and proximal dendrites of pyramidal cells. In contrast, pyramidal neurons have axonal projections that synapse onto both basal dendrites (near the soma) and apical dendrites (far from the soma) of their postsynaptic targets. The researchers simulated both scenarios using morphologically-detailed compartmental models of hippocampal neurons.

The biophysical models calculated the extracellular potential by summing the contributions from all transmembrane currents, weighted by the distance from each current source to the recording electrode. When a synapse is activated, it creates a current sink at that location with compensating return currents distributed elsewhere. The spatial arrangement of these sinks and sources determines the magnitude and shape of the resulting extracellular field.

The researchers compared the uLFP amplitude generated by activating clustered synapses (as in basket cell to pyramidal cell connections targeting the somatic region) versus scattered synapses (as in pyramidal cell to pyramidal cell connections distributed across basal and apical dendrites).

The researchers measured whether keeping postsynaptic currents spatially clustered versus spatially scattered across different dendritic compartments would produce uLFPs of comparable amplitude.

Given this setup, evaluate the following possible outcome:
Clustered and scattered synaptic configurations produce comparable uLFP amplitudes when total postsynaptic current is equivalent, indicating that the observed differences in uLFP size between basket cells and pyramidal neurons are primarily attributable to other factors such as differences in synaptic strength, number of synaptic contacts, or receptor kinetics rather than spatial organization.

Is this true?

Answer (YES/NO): NO